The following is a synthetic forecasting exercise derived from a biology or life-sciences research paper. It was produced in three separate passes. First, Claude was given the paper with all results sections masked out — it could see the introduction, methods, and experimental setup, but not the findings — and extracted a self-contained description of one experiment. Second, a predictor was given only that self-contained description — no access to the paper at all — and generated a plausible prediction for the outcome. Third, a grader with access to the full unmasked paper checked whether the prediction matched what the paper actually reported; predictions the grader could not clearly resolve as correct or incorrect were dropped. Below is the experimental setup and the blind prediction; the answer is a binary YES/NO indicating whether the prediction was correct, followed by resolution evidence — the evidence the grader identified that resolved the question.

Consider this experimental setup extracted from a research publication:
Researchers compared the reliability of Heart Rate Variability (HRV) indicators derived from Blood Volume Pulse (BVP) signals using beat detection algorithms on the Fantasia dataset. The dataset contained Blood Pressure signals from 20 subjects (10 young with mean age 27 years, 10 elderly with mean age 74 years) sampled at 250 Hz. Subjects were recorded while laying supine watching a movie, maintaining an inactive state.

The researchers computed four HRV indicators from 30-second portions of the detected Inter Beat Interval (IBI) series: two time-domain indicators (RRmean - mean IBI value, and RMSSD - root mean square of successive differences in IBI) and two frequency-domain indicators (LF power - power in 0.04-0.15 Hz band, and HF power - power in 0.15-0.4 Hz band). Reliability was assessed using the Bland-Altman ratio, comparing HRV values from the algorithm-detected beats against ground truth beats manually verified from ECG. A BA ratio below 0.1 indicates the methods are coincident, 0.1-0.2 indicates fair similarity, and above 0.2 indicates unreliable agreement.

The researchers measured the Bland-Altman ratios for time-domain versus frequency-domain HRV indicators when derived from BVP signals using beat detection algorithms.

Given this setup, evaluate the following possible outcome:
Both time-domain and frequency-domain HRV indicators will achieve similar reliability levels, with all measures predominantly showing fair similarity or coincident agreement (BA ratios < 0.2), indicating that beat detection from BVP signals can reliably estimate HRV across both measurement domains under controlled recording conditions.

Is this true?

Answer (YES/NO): NO